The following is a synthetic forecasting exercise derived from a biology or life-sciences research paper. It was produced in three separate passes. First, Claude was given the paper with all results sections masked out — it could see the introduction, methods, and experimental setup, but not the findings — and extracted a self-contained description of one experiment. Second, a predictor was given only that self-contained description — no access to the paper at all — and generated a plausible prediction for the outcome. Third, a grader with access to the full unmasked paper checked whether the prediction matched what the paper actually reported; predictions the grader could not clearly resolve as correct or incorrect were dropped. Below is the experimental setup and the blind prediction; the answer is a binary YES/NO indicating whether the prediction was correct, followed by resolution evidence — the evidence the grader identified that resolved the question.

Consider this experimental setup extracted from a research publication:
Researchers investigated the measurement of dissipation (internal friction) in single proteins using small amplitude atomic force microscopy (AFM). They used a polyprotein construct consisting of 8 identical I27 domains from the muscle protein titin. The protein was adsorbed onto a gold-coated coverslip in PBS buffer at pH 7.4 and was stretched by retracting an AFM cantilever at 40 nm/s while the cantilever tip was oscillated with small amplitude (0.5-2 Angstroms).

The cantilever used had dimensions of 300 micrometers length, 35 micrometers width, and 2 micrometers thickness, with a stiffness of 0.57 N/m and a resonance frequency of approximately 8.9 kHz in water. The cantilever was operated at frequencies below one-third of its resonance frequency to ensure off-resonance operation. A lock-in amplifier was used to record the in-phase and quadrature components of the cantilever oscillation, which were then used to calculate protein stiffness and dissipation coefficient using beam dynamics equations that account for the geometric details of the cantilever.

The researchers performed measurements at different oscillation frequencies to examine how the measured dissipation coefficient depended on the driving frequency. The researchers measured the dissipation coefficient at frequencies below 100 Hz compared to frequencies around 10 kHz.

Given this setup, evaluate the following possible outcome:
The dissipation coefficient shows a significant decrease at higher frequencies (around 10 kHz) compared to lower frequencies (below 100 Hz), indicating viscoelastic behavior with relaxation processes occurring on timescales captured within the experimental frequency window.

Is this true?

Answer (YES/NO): YES